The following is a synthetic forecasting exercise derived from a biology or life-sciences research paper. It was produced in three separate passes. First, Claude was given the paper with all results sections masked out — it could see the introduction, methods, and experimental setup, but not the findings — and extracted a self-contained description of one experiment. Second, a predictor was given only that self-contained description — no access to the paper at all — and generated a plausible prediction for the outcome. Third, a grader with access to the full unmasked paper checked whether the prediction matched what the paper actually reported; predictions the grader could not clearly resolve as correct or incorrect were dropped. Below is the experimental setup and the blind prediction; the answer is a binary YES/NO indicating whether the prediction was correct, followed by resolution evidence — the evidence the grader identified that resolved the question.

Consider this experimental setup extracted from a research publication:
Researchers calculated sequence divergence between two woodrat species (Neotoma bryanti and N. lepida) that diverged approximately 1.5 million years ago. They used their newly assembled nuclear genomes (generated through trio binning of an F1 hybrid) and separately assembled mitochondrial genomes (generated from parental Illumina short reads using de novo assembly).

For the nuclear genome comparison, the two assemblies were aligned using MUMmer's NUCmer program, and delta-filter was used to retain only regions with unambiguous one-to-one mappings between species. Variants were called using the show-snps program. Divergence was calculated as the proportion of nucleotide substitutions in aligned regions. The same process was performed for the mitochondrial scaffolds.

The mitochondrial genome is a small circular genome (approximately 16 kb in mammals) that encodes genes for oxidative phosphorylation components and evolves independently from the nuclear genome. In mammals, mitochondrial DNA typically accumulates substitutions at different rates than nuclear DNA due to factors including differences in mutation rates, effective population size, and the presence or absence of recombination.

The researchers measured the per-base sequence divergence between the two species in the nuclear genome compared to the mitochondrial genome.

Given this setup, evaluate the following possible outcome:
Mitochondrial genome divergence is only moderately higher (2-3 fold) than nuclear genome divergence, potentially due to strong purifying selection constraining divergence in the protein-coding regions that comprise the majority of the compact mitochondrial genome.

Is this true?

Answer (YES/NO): NO